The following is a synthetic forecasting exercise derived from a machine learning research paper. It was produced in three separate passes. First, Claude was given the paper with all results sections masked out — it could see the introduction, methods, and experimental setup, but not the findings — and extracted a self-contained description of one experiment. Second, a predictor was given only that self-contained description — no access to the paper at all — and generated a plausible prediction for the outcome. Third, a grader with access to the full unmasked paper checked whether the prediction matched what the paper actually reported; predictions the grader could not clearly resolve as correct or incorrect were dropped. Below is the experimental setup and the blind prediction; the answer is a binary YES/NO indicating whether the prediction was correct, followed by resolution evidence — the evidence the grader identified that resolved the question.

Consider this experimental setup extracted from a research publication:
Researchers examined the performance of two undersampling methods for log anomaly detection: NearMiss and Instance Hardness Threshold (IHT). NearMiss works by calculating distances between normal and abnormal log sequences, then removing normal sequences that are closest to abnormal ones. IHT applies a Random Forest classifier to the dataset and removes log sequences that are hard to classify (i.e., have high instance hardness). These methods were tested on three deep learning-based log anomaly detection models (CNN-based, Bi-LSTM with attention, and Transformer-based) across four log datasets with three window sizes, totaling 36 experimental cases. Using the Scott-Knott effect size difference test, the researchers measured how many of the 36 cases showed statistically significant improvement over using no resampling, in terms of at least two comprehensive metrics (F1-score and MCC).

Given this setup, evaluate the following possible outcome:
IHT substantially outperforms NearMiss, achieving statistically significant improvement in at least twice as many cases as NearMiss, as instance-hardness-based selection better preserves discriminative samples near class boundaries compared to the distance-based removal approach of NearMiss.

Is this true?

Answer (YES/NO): NO